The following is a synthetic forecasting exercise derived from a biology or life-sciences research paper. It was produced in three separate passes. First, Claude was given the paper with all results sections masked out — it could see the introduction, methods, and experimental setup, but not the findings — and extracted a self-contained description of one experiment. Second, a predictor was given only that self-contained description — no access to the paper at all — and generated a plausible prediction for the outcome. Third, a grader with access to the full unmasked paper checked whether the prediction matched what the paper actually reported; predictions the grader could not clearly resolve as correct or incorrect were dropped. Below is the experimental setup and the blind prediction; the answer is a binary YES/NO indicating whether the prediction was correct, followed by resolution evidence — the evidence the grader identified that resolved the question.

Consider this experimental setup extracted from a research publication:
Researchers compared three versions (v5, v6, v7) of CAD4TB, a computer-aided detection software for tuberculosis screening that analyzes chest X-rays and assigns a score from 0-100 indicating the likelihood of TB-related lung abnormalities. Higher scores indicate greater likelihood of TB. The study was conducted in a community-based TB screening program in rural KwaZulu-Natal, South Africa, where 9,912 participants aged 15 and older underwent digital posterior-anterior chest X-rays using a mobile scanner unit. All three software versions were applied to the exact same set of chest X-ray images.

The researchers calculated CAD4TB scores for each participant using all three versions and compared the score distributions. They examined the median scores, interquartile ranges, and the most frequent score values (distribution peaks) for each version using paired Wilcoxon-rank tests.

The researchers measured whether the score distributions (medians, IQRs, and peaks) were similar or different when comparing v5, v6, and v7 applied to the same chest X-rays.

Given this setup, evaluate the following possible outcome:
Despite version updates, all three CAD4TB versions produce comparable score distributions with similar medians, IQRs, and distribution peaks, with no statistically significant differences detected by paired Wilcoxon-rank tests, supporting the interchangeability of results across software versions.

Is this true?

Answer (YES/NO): NO